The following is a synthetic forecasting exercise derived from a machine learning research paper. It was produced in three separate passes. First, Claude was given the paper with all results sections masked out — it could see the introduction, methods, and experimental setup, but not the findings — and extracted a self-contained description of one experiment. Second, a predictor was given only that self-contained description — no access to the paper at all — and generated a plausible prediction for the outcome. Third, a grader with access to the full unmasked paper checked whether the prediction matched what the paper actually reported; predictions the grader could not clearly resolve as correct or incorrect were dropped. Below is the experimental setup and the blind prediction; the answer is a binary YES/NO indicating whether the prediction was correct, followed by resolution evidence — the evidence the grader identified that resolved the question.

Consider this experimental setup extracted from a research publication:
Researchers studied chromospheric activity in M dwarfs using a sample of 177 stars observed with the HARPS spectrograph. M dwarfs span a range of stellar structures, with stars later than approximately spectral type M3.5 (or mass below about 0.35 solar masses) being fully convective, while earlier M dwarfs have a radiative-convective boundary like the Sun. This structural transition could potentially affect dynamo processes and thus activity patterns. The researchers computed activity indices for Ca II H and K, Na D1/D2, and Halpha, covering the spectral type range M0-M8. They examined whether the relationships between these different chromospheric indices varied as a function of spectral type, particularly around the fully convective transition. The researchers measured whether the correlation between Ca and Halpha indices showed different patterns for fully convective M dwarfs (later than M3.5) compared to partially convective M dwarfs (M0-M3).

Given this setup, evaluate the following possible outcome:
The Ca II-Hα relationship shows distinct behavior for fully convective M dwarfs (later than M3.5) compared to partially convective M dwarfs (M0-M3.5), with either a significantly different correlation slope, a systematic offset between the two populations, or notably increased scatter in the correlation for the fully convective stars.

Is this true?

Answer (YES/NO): YES